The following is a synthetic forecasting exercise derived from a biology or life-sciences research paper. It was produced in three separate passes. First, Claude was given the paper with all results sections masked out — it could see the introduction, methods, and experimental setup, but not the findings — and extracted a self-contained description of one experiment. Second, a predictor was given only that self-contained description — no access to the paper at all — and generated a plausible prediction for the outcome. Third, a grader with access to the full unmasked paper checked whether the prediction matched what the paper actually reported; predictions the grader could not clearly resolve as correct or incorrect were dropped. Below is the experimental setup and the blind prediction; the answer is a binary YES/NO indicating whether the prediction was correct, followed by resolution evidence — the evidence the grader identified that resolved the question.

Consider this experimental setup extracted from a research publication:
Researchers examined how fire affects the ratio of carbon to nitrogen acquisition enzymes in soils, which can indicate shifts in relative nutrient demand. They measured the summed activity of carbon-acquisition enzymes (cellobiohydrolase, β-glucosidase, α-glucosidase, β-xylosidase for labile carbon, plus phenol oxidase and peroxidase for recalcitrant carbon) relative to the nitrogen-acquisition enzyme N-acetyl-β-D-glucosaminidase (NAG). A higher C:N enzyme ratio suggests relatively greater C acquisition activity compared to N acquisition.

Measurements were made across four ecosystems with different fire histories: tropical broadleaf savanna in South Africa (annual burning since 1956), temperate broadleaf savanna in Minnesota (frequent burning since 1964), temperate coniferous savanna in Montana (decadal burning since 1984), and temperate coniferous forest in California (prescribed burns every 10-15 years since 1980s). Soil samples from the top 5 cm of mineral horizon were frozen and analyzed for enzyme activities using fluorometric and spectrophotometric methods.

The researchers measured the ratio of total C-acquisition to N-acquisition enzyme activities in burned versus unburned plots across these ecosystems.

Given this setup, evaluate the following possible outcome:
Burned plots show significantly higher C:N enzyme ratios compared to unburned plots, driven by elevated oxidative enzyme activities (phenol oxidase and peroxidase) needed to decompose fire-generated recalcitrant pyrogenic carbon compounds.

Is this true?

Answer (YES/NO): NO